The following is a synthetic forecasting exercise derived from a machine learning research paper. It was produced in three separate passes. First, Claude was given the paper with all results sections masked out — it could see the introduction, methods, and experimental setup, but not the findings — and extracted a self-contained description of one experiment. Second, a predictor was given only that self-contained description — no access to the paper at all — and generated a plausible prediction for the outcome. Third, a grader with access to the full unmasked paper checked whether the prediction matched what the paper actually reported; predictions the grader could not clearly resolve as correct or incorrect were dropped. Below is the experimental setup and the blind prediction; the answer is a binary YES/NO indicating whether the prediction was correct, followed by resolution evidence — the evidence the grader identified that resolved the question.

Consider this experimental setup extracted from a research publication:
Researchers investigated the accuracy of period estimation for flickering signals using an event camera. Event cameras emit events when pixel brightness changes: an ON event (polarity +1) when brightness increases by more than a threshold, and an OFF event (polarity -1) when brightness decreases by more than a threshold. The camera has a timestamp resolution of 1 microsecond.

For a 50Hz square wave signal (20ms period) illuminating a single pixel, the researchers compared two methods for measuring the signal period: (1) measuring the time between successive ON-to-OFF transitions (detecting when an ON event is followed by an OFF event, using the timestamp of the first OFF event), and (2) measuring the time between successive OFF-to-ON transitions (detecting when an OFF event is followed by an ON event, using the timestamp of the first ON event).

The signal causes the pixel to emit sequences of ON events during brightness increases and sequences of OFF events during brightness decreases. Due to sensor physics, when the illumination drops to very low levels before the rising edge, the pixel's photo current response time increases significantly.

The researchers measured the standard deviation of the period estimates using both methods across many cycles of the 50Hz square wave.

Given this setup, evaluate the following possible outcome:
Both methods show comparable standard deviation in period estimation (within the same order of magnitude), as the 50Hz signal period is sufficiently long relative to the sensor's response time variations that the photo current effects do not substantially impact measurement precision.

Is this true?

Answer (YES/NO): NO